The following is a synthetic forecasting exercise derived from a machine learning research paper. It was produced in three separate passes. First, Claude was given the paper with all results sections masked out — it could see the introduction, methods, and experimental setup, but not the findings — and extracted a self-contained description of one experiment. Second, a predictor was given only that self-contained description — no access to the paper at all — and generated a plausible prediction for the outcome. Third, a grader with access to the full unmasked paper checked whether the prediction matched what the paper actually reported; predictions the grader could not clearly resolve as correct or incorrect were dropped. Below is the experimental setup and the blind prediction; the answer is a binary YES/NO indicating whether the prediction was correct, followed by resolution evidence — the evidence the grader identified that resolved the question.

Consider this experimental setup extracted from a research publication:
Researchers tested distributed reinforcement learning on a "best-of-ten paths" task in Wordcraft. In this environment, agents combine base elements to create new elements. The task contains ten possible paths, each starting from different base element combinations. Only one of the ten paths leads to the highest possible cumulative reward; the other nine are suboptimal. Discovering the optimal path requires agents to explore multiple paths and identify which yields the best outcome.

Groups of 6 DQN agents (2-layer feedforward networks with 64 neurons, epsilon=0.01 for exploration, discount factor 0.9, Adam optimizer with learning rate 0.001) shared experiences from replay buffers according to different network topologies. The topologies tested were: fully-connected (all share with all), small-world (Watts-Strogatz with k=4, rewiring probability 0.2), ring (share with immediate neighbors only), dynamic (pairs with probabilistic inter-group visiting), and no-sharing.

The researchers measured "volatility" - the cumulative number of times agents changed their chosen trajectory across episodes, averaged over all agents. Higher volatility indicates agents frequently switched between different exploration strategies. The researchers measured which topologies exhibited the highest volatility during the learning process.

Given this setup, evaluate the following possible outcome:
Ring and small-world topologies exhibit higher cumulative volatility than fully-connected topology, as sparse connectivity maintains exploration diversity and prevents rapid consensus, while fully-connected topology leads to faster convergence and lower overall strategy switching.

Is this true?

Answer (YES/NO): NO